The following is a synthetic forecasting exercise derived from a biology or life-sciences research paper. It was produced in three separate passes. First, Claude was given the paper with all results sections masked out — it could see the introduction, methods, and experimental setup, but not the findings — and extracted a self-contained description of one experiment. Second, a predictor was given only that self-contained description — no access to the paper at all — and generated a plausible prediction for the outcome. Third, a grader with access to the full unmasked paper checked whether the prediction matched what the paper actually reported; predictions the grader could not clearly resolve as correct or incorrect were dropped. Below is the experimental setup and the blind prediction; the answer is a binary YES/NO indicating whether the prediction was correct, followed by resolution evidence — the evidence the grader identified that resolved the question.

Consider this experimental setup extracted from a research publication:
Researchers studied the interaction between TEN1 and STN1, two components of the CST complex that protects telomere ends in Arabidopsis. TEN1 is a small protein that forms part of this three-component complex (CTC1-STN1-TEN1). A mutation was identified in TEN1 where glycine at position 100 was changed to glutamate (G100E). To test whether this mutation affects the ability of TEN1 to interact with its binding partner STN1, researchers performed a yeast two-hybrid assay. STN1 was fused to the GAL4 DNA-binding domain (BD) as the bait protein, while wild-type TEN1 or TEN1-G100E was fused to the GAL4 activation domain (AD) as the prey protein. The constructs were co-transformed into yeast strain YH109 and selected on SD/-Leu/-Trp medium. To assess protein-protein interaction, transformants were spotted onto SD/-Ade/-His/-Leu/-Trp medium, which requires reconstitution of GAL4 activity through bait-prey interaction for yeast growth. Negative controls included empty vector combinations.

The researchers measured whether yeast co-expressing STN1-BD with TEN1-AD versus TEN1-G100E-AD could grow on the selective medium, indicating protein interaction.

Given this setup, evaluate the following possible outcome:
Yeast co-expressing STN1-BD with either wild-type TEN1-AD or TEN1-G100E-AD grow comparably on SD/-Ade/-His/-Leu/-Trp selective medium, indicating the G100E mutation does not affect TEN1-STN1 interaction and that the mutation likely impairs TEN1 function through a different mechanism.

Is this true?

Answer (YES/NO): YES